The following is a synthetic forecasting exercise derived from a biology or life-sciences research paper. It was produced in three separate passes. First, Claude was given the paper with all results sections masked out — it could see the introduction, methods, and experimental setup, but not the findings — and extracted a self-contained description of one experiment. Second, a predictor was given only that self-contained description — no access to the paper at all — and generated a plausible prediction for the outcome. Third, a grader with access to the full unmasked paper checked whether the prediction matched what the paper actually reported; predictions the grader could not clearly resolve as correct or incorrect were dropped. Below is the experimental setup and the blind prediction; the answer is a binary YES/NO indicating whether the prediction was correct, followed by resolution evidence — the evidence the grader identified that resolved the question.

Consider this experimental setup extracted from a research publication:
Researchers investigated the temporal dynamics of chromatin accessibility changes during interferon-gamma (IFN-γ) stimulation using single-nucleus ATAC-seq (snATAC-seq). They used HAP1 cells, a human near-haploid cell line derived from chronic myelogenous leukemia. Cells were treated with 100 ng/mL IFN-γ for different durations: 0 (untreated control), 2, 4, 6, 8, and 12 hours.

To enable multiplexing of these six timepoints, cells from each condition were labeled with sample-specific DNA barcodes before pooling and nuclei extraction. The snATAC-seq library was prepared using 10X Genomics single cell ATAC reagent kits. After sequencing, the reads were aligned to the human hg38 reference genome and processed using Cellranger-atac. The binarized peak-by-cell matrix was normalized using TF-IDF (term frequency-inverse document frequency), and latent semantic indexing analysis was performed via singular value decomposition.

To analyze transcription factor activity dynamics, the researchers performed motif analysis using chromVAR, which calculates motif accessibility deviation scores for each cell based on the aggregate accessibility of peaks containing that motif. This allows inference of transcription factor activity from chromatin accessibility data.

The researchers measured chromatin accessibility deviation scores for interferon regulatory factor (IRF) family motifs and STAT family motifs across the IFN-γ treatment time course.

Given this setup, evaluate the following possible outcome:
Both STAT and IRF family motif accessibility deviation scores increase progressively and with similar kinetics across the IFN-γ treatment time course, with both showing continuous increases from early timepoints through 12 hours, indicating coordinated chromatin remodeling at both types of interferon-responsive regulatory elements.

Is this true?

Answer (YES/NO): YES